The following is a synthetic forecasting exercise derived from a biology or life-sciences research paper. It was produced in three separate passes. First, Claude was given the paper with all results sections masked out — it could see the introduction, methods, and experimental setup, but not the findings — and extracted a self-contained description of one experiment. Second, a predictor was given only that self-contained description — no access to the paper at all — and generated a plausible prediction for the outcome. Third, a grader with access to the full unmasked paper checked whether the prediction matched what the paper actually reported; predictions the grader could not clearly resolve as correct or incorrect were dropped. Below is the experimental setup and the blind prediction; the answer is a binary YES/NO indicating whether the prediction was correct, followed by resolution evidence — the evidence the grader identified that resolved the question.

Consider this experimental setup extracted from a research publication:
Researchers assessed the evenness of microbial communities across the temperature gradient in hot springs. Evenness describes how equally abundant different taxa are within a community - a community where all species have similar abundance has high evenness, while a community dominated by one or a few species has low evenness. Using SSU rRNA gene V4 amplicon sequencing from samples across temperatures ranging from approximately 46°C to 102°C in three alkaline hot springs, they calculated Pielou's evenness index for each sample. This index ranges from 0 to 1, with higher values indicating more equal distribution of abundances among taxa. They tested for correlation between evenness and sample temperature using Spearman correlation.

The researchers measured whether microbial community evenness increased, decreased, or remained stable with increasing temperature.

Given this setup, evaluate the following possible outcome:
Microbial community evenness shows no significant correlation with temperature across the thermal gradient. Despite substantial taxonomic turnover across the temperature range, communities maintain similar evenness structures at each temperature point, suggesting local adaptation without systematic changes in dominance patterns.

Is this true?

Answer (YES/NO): YES